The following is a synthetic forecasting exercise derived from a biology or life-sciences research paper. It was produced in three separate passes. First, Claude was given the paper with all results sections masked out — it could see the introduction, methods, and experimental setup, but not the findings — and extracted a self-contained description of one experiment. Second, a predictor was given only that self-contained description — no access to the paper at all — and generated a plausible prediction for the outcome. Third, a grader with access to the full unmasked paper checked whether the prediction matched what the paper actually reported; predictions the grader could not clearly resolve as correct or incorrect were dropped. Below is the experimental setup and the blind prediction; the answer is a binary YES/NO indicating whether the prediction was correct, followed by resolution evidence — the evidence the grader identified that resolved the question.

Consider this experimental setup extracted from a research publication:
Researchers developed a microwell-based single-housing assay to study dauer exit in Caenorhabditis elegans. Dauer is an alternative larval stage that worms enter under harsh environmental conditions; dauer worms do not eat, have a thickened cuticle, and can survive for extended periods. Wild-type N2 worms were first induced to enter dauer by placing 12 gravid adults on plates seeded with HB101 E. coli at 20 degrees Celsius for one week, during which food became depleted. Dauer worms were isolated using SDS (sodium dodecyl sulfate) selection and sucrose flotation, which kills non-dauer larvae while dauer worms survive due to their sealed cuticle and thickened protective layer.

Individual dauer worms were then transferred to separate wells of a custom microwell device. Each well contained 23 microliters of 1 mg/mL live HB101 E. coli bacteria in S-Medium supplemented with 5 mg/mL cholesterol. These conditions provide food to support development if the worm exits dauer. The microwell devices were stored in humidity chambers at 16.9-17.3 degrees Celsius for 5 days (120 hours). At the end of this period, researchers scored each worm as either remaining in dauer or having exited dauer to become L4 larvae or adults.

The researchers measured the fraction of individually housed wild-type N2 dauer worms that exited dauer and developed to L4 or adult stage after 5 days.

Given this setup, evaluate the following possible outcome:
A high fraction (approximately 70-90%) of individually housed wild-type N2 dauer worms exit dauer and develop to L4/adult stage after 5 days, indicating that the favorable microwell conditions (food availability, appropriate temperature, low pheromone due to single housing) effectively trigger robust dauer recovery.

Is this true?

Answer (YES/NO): NO